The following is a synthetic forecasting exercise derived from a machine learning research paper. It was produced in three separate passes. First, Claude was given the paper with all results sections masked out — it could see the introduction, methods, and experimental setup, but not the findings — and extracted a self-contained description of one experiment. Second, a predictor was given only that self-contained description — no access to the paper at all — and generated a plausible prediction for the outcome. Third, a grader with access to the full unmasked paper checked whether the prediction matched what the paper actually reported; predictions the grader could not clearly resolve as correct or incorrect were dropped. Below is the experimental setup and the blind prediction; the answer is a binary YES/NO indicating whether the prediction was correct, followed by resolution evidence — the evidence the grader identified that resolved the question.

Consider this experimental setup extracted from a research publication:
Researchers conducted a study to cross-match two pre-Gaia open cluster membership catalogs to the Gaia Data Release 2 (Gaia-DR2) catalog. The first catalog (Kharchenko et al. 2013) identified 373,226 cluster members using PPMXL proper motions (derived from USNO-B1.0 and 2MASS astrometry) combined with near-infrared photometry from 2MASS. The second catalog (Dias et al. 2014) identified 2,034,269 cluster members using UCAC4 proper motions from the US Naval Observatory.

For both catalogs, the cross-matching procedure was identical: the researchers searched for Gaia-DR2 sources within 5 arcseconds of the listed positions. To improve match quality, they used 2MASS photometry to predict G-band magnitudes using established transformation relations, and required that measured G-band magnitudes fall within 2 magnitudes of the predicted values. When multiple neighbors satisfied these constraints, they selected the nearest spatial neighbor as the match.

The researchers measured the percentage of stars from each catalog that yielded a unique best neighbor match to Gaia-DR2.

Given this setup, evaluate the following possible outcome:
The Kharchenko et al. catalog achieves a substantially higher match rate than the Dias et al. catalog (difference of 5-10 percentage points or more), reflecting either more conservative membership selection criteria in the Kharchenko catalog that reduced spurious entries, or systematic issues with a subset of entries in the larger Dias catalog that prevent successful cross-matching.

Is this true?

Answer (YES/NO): NO